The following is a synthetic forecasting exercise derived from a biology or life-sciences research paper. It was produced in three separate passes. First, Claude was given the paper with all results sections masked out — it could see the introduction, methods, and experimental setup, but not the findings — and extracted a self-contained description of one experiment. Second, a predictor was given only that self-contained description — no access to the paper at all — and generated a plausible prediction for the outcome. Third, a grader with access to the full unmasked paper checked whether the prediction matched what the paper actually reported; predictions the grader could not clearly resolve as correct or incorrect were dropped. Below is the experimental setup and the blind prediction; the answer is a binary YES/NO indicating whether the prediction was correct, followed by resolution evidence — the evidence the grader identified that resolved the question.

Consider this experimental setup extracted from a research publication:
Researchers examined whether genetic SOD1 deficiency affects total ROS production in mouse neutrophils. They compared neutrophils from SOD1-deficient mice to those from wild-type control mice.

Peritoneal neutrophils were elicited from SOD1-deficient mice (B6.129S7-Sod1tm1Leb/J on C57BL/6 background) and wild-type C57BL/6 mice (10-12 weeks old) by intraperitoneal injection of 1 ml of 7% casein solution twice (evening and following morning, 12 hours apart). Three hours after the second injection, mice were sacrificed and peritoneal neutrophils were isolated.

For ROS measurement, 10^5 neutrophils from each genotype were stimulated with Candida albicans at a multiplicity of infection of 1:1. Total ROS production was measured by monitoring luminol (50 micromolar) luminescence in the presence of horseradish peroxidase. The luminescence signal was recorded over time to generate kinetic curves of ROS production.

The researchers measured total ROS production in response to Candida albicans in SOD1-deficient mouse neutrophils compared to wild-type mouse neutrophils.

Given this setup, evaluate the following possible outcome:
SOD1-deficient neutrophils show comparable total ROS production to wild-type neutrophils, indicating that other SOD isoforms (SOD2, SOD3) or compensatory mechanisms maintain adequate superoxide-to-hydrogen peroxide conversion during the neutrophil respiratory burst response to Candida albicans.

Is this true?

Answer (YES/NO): NO